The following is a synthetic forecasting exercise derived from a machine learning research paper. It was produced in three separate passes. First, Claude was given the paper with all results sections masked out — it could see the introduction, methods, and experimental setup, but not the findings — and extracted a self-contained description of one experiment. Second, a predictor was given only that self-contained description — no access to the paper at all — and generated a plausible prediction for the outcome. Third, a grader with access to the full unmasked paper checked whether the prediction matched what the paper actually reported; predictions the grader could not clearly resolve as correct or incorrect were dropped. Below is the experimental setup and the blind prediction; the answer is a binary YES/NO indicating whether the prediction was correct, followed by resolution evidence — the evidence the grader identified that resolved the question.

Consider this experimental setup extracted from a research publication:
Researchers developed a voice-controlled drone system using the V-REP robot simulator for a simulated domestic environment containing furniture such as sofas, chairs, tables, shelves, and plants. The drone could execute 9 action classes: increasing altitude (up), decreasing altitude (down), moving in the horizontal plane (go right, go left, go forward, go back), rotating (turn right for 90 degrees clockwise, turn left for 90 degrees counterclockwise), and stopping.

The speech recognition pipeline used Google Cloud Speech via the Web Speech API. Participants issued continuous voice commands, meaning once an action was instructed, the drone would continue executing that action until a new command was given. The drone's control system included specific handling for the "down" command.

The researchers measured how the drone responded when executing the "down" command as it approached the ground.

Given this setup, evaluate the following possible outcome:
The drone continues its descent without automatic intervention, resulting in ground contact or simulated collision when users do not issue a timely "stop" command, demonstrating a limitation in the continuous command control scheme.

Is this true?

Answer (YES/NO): NO